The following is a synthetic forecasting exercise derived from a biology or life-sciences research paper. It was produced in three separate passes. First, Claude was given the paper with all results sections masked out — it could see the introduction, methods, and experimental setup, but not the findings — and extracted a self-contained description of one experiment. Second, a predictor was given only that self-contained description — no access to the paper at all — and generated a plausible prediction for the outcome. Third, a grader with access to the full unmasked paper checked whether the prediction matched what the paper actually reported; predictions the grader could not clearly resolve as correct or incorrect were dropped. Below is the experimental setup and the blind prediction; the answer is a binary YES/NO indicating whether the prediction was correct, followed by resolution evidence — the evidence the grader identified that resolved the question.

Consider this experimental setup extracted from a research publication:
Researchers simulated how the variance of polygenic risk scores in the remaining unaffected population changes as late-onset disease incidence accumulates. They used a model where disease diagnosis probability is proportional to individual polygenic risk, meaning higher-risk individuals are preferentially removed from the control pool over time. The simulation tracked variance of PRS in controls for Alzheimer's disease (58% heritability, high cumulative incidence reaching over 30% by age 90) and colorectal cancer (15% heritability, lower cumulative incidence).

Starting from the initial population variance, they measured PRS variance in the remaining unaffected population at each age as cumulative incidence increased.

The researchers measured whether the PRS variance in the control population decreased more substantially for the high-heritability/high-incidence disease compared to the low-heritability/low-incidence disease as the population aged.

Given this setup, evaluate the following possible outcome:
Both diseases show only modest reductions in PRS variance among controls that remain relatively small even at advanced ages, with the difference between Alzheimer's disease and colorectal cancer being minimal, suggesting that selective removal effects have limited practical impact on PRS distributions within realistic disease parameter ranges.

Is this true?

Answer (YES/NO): NO